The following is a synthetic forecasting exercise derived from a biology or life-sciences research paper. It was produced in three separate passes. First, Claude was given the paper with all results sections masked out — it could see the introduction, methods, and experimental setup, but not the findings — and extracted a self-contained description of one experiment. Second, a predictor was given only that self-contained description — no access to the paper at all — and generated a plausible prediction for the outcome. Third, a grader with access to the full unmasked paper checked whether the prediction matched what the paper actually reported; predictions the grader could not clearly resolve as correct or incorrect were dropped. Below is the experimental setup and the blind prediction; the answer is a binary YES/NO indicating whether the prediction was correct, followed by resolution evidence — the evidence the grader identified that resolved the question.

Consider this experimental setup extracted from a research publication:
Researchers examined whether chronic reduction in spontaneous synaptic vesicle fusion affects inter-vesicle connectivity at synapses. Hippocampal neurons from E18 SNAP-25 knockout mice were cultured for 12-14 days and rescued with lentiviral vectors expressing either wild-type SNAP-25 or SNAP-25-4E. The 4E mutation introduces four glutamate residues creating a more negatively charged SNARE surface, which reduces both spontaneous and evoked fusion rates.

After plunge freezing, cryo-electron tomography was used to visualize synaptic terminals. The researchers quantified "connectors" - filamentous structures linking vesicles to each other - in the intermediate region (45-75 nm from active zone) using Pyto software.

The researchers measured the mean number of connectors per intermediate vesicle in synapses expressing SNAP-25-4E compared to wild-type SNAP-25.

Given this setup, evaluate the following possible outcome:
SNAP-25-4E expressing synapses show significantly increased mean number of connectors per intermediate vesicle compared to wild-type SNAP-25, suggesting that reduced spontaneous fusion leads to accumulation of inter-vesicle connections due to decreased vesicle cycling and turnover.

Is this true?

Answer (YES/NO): NO